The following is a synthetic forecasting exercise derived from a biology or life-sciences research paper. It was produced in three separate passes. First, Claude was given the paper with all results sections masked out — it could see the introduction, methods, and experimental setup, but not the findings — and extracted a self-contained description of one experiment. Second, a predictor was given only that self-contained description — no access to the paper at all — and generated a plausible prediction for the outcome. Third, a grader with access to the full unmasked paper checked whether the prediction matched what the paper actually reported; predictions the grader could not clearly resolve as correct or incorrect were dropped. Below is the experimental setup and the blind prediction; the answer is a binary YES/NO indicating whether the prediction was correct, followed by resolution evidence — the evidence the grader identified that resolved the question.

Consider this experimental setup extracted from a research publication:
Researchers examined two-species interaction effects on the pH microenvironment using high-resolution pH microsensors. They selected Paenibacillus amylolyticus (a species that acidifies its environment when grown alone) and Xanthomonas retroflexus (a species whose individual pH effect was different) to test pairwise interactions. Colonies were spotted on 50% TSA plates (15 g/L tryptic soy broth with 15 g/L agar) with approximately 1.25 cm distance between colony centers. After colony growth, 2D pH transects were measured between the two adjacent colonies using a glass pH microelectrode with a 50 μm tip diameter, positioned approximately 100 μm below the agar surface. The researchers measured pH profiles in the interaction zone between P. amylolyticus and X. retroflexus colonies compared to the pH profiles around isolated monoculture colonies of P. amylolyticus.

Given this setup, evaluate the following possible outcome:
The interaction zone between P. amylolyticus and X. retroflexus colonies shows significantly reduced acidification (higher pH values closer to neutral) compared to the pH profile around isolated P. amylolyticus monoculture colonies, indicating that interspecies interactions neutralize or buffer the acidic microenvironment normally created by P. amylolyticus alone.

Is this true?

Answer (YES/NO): NO